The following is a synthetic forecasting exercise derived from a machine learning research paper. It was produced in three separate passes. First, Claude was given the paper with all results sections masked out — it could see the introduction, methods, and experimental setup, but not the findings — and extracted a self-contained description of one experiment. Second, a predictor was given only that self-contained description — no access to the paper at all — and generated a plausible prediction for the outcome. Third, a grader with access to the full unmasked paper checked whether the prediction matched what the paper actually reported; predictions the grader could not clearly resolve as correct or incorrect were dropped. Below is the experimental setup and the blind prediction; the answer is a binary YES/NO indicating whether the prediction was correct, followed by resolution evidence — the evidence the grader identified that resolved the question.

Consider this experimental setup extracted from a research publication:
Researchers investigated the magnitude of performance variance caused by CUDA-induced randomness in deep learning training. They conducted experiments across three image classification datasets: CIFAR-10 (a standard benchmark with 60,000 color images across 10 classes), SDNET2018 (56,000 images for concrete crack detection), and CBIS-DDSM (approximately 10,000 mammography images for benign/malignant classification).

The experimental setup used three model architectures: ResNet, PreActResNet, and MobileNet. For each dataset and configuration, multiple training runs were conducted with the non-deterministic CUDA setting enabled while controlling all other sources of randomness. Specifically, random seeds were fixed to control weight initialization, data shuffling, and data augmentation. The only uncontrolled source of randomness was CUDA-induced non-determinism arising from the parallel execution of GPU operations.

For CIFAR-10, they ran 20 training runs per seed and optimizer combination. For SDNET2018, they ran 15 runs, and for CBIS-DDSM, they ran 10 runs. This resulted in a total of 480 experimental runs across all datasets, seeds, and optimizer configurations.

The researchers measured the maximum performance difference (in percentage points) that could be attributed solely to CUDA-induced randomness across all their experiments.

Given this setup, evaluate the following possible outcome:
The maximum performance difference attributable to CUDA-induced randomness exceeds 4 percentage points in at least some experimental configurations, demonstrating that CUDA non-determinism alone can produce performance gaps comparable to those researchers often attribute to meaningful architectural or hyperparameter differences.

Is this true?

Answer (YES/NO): YES